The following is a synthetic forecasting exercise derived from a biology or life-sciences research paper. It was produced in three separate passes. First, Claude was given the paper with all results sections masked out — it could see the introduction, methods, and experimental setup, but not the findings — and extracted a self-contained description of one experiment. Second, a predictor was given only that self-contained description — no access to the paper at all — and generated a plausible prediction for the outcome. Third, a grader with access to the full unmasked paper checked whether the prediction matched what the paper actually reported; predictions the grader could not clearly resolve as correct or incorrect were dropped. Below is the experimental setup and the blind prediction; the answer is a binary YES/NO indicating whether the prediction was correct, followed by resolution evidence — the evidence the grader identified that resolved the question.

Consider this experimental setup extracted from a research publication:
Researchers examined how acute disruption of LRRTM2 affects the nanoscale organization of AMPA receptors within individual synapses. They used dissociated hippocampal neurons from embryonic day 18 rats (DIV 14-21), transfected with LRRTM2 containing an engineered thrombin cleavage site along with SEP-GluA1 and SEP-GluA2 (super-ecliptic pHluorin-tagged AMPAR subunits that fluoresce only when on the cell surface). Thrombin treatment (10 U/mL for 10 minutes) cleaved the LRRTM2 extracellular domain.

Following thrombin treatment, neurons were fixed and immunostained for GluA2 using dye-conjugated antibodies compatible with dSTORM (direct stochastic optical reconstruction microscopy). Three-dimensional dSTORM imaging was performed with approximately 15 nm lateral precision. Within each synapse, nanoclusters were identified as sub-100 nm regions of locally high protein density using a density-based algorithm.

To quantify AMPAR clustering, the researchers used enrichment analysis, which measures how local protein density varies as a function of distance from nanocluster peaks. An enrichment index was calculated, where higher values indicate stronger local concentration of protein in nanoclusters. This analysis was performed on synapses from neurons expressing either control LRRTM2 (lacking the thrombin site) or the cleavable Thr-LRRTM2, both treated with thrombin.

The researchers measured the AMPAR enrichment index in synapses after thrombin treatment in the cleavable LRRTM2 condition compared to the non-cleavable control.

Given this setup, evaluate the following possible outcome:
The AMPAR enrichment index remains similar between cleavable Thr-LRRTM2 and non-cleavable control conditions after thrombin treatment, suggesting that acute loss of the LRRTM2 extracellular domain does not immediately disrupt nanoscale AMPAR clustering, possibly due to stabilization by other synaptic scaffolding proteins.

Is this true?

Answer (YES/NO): NO